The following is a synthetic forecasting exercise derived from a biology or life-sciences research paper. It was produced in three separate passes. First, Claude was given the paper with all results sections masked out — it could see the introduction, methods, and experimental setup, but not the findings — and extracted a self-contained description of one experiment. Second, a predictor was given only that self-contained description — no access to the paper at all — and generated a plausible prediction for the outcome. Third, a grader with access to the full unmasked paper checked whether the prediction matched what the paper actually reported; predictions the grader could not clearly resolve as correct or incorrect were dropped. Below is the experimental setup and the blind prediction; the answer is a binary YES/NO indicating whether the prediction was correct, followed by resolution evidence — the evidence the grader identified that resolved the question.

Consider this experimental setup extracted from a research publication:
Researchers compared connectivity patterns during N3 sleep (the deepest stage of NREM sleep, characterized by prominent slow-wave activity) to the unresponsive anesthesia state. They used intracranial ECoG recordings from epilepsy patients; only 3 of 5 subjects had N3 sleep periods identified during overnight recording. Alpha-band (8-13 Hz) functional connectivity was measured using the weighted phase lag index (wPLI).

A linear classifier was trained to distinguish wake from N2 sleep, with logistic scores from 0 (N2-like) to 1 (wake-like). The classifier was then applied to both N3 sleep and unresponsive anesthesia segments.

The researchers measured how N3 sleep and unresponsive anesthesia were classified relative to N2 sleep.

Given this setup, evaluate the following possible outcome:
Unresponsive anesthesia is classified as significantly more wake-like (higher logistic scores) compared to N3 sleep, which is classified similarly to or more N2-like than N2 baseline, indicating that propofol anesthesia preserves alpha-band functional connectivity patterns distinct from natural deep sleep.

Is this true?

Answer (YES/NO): NO